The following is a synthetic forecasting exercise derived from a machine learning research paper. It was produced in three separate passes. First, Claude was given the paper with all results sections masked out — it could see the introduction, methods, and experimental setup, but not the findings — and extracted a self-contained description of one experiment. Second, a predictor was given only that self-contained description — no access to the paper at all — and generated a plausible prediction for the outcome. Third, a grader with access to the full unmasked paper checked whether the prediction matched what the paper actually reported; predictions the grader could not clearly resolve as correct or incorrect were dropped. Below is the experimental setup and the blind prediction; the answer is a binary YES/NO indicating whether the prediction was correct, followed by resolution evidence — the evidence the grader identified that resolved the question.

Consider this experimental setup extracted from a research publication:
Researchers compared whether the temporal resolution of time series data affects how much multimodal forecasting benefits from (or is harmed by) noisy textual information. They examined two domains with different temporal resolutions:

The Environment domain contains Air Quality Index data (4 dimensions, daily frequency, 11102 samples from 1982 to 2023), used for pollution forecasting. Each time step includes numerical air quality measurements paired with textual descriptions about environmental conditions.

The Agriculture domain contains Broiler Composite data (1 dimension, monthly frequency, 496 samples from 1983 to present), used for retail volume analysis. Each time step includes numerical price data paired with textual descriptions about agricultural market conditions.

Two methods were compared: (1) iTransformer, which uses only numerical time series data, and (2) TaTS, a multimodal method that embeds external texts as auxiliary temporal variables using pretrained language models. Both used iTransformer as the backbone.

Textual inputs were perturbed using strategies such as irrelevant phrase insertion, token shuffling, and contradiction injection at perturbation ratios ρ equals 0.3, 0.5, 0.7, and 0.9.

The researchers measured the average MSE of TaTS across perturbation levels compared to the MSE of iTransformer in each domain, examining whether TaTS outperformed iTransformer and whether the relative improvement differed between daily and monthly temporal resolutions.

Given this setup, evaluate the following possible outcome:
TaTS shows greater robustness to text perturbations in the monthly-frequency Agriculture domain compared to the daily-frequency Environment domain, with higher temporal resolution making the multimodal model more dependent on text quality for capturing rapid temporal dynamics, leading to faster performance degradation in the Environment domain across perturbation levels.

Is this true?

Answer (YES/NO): NO